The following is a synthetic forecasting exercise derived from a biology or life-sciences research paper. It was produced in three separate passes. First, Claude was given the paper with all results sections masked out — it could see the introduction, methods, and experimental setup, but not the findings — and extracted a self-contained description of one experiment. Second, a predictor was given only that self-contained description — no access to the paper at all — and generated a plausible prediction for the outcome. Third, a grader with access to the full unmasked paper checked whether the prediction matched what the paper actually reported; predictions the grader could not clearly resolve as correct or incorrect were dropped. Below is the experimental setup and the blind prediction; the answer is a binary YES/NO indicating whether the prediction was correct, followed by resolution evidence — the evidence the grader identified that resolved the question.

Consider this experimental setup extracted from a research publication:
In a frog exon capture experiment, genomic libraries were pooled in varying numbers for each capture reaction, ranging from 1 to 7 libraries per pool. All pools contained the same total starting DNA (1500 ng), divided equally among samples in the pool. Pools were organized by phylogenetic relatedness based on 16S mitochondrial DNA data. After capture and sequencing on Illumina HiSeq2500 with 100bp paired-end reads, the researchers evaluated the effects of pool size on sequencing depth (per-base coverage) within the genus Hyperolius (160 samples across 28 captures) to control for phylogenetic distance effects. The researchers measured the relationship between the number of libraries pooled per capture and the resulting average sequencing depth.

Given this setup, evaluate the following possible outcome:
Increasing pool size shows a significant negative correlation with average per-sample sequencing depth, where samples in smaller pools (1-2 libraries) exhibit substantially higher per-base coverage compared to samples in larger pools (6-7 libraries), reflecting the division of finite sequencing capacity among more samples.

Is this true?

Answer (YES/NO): NO